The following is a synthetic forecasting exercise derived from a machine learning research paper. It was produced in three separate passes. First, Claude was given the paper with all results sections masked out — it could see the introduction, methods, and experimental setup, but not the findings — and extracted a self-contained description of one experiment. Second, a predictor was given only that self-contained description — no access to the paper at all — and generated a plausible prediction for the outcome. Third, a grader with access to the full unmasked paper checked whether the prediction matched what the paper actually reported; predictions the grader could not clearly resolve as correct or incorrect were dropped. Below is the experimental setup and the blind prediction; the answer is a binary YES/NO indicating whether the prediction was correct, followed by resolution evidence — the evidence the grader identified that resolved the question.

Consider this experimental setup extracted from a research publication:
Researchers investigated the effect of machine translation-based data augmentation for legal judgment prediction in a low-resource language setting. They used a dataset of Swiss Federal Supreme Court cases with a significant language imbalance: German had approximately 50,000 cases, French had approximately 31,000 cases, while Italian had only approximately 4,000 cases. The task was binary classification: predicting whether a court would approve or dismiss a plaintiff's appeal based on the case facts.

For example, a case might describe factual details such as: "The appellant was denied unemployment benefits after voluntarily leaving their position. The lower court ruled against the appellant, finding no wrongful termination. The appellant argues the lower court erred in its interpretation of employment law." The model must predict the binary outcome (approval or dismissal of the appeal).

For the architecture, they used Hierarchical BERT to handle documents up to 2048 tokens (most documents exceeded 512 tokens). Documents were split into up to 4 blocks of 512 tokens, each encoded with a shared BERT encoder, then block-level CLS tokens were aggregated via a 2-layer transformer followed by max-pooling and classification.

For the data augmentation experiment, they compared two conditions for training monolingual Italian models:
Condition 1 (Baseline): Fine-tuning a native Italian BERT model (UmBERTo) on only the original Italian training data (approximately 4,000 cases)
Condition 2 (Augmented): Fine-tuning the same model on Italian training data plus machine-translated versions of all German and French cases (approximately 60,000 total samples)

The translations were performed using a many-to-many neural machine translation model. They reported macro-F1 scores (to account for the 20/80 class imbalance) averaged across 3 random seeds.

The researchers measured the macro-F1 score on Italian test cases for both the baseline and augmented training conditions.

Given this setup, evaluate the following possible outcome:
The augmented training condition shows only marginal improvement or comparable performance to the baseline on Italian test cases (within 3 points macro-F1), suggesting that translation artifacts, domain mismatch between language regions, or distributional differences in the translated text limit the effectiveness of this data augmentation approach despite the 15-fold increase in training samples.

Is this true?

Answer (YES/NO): NO